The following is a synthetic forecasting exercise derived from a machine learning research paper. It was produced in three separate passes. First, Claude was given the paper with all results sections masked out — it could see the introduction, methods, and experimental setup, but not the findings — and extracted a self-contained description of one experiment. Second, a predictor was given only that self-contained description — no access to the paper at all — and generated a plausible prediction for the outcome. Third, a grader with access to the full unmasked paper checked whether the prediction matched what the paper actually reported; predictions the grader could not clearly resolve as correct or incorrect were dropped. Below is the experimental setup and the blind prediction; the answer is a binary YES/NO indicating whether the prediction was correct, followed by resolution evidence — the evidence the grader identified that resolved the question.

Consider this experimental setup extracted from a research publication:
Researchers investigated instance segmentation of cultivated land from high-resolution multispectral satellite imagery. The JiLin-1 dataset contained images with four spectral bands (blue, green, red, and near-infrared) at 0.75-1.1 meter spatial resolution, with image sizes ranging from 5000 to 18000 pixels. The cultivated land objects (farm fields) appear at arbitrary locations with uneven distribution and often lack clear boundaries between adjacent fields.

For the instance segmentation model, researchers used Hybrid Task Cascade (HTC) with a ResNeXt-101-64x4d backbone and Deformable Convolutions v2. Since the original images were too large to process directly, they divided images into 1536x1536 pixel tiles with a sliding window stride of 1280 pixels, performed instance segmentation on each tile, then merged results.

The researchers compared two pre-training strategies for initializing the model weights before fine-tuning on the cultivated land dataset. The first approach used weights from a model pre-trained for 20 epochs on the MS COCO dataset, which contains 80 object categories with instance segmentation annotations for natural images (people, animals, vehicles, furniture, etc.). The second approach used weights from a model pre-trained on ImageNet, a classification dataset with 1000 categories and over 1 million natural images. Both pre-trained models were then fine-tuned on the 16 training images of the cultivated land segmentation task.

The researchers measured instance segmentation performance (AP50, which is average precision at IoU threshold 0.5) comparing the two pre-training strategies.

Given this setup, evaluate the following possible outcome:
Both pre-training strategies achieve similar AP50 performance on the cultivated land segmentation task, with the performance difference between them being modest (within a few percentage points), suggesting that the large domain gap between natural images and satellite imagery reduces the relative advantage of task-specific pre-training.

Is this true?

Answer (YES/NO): YES